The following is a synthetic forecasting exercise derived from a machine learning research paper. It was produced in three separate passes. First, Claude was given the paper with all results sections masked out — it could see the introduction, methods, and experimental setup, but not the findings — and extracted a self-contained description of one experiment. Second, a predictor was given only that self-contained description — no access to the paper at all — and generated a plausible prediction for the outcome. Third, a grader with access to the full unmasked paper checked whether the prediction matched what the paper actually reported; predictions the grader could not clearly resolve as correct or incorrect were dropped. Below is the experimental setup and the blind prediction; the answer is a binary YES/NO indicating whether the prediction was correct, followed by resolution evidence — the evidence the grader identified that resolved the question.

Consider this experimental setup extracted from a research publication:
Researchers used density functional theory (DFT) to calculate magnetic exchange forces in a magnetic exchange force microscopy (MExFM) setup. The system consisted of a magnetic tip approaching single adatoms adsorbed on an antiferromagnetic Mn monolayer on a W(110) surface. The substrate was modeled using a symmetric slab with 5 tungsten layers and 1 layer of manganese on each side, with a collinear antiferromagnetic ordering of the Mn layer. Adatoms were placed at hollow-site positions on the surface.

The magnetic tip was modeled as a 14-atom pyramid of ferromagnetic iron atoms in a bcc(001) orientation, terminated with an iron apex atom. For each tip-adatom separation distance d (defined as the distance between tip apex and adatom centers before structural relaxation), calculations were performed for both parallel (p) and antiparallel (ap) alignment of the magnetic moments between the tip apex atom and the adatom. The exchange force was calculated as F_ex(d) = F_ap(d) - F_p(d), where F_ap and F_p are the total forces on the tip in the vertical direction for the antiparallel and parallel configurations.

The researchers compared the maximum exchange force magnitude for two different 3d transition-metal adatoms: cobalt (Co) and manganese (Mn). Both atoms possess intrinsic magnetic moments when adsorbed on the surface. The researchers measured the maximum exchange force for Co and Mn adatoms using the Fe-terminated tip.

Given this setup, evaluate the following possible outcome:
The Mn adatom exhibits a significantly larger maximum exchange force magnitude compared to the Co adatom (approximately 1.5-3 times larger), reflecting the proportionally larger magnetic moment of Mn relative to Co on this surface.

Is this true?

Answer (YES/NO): YES